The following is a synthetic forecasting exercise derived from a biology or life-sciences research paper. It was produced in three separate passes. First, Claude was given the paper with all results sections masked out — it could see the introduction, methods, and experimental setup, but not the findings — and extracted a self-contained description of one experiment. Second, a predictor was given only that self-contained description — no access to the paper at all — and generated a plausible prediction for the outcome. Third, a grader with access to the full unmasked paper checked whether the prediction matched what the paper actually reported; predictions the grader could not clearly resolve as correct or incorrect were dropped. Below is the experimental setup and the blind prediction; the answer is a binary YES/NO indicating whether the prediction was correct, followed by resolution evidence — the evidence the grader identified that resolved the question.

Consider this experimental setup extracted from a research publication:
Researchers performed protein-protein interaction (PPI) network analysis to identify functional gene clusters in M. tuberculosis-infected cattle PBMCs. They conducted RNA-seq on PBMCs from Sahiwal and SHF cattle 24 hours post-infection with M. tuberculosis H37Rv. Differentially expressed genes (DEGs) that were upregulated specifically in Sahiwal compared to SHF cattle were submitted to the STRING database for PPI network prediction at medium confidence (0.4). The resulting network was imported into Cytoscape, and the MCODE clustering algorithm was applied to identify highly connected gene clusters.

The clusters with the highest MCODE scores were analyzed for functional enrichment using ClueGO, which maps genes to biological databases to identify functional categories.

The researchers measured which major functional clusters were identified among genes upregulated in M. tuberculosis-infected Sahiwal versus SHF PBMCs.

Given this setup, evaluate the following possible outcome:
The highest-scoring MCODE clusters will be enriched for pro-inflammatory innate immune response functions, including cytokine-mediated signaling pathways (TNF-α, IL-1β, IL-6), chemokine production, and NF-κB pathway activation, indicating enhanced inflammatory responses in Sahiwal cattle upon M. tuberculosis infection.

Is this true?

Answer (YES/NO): NO